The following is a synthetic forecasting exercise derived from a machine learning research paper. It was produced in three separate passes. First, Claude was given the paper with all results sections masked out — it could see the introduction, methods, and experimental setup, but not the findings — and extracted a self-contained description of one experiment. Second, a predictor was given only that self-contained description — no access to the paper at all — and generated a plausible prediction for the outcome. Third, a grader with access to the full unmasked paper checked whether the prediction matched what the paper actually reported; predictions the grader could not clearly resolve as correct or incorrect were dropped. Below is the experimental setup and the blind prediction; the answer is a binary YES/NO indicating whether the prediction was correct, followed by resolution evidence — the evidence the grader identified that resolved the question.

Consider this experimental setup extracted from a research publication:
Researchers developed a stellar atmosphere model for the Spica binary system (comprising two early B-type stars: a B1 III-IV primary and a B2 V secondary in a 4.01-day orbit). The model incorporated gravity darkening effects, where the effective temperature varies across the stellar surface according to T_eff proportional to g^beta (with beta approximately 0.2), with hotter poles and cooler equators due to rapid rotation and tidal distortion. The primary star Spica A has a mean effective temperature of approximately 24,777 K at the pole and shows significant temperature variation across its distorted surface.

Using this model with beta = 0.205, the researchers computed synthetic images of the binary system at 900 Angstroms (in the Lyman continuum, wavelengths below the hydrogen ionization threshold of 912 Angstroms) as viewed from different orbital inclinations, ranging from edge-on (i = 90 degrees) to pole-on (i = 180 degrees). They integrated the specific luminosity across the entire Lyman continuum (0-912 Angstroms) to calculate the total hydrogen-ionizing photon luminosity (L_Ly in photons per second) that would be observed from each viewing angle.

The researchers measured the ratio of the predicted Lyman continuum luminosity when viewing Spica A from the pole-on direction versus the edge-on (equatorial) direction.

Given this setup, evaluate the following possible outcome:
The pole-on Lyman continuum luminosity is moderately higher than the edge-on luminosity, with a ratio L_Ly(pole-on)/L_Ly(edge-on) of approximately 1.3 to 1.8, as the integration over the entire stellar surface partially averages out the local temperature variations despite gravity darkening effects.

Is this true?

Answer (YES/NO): YES